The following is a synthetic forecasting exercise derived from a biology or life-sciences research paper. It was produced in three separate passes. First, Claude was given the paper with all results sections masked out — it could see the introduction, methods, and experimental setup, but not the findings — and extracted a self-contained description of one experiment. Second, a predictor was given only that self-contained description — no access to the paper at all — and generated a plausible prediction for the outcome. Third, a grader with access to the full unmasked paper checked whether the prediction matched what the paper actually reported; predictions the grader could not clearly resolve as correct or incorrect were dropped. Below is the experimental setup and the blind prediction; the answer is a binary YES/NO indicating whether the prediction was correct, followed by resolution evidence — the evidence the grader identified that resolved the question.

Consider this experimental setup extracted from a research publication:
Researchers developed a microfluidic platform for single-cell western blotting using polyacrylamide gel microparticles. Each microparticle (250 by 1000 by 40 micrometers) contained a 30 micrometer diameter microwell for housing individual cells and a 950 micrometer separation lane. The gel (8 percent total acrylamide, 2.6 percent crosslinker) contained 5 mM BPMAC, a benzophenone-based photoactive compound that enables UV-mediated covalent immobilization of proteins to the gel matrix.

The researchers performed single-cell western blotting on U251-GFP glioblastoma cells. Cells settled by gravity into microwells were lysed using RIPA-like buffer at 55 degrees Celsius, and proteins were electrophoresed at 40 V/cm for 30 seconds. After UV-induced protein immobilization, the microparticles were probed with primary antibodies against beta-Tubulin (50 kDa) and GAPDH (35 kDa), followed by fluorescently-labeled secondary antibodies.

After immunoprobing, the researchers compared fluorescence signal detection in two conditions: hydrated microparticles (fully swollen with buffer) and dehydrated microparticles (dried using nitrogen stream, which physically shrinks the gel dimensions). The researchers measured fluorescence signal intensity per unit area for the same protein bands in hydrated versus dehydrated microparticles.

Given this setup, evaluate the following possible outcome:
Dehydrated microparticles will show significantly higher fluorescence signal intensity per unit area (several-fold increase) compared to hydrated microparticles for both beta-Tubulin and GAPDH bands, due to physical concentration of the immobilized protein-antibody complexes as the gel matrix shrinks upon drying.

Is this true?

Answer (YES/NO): NO